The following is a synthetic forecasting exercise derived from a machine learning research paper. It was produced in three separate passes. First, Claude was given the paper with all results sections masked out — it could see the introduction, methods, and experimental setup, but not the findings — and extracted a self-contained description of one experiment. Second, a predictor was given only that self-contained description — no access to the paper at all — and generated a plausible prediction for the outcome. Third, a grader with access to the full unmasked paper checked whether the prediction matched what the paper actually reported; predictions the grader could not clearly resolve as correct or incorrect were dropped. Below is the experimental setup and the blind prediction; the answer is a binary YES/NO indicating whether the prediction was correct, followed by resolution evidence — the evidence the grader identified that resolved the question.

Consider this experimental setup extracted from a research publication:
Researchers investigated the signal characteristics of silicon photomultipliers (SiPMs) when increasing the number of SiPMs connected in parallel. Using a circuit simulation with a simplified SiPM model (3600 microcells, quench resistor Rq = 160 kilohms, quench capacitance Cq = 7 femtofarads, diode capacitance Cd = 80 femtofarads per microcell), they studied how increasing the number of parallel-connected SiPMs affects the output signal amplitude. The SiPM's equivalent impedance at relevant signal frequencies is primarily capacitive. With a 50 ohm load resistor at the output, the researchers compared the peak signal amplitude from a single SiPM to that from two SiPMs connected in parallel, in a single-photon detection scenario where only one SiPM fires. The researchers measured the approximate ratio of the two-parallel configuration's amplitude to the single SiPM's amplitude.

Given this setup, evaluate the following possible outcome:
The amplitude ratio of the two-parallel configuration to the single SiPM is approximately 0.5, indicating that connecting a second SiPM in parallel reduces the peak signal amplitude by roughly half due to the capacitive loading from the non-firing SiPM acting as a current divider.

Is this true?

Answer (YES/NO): YES